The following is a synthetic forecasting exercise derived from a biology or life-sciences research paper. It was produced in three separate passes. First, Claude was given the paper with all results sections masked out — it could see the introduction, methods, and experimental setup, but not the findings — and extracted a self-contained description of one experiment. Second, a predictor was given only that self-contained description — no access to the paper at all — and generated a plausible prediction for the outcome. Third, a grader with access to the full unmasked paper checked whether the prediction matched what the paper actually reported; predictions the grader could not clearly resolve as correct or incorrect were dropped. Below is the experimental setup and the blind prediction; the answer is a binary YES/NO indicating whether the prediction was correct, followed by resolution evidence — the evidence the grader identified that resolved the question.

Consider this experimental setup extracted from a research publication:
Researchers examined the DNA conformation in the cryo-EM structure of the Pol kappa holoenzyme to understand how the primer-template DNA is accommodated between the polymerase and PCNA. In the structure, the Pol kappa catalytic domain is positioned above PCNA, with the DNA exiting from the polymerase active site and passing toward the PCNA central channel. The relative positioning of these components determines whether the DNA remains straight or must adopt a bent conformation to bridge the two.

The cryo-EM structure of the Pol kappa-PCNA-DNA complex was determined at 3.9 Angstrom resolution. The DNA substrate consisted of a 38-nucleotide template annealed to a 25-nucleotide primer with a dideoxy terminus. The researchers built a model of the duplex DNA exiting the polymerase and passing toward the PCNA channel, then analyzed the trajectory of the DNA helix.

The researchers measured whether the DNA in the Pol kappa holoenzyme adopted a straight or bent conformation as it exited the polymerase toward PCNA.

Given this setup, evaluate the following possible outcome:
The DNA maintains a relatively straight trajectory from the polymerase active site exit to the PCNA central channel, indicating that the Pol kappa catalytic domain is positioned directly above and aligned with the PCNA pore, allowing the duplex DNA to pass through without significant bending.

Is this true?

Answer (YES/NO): NO